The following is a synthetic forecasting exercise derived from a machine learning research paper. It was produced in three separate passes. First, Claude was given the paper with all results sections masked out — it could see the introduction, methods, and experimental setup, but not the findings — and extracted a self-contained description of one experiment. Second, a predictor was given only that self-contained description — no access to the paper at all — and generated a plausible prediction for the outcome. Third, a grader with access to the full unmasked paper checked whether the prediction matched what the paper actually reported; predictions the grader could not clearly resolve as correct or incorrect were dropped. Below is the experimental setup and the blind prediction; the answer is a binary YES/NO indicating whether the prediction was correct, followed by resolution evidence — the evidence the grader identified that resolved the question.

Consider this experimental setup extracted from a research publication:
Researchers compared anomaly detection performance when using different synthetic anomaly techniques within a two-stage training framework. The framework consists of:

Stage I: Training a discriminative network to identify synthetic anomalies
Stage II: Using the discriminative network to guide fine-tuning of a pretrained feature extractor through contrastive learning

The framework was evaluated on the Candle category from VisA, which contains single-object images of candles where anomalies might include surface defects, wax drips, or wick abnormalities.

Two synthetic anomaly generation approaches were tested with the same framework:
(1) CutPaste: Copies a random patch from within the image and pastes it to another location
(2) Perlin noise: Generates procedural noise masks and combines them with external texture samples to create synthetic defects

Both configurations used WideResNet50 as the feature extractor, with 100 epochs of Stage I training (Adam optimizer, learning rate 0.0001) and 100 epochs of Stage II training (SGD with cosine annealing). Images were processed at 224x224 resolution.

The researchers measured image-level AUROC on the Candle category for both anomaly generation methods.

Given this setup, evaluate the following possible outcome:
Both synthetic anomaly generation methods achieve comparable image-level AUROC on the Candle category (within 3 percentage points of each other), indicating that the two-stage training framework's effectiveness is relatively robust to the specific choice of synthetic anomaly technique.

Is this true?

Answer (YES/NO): YES